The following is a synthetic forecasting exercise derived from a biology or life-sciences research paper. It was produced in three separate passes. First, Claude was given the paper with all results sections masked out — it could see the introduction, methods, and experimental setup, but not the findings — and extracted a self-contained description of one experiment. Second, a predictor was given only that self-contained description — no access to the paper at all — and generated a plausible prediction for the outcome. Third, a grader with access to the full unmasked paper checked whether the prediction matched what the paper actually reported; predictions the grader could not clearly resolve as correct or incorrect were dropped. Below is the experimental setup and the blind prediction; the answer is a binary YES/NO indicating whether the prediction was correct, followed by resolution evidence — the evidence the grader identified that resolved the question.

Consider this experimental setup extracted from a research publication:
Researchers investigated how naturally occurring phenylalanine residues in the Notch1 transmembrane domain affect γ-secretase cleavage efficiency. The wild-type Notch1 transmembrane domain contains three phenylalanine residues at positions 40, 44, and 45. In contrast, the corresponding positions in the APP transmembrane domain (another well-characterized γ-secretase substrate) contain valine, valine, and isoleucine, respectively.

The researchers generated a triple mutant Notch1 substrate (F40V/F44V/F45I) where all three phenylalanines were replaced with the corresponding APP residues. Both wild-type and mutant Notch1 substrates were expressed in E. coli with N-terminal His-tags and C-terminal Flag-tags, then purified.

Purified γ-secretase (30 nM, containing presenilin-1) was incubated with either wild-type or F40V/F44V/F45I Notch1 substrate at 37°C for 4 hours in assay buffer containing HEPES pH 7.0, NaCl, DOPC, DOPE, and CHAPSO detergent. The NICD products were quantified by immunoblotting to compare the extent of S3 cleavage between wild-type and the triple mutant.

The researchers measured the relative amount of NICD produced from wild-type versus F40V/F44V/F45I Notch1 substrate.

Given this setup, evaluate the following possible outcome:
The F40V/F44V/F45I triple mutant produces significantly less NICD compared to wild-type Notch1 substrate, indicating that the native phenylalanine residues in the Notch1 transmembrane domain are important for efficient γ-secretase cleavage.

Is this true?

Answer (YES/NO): NO